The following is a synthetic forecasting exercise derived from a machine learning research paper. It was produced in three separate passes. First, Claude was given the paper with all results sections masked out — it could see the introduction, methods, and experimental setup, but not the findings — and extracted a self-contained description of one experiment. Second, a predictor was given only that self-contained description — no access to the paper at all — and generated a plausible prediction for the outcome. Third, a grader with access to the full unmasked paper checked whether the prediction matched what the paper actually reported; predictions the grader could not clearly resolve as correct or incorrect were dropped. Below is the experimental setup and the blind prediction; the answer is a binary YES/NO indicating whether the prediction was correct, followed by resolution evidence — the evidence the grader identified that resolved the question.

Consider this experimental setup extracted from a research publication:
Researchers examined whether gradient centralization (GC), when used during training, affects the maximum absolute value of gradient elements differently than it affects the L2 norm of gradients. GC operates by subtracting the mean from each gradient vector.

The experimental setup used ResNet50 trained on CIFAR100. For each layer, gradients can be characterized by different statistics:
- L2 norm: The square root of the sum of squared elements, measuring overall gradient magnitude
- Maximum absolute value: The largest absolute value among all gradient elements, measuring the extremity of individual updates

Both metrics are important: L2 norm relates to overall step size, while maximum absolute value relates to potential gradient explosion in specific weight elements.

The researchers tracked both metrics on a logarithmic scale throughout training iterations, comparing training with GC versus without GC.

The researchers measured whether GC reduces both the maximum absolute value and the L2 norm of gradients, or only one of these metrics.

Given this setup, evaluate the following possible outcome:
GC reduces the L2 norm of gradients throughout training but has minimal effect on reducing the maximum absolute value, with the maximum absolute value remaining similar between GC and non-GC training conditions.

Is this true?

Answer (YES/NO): NO